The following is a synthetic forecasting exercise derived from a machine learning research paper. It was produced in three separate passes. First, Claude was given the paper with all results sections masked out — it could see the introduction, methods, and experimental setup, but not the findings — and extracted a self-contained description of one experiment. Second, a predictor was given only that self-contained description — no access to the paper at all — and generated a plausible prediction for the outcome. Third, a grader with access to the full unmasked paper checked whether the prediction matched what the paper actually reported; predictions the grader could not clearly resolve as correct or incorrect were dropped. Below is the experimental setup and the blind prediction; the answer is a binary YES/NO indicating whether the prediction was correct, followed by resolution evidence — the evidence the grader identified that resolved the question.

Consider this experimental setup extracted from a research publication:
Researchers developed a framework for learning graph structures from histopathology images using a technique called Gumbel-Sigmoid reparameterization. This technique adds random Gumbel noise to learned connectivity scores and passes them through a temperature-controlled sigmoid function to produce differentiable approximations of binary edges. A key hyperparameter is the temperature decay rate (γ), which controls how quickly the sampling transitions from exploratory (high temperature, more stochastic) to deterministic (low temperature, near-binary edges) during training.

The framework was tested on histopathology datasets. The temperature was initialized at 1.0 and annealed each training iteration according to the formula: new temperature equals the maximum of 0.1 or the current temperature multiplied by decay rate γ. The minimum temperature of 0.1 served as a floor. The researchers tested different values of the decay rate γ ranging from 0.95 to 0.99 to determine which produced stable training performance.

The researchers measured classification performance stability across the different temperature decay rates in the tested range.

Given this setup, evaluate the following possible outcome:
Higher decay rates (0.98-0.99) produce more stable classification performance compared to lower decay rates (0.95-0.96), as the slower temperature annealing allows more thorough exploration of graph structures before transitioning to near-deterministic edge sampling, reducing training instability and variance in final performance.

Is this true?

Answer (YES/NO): NO